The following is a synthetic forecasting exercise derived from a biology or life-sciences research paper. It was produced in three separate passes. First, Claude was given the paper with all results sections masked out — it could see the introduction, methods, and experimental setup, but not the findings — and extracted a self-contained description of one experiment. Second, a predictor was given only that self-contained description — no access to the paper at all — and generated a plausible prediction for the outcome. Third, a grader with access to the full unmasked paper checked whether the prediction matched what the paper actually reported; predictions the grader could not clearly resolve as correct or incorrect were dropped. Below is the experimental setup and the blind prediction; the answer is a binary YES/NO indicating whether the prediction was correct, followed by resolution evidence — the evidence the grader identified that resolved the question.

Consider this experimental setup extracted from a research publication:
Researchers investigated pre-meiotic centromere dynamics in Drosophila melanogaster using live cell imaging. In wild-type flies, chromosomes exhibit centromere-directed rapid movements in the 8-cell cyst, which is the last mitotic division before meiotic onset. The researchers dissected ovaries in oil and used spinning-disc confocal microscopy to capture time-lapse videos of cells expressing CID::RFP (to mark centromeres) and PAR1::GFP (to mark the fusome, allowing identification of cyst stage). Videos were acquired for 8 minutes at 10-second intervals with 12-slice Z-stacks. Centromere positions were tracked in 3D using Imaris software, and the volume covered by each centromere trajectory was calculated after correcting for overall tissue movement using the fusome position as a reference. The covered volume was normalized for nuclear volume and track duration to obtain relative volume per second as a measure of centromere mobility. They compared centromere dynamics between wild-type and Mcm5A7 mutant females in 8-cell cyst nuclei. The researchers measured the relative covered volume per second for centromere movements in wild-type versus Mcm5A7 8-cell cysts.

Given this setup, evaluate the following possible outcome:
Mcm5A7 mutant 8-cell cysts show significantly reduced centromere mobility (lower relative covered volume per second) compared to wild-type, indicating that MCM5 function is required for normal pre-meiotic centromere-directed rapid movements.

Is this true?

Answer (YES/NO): NO